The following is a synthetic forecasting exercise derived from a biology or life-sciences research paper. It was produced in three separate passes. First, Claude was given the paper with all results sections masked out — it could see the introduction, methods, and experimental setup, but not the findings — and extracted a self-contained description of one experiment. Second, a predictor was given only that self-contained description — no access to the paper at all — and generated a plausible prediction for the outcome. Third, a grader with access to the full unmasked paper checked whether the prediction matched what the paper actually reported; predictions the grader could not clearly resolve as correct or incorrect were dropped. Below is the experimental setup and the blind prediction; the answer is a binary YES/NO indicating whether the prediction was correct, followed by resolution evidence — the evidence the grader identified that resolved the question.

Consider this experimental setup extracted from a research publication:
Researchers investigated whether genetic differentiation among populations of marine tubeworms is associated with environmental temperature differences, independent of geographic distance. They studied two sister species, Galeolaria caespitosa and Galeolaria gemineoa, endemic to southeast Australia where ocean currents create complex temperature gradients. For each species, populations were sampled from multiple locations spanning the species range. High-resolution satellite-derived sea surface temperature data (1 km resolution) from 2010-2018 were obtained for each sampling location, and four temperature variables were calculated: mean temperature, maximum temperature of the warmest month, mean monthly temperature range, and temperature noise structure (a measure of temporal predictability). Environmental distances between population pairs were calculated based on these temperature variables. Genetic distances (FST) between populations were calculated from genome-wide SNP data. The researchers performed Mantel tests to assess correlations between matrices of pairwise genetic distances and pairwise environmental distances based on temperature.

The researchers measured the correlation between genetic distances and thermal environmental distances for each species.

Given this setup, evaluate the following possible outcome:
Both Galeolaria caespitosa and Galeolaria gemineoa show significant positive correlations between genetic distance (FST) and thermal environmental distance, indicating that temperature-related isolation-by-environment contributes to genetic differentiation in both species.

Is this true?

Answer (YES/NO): NO